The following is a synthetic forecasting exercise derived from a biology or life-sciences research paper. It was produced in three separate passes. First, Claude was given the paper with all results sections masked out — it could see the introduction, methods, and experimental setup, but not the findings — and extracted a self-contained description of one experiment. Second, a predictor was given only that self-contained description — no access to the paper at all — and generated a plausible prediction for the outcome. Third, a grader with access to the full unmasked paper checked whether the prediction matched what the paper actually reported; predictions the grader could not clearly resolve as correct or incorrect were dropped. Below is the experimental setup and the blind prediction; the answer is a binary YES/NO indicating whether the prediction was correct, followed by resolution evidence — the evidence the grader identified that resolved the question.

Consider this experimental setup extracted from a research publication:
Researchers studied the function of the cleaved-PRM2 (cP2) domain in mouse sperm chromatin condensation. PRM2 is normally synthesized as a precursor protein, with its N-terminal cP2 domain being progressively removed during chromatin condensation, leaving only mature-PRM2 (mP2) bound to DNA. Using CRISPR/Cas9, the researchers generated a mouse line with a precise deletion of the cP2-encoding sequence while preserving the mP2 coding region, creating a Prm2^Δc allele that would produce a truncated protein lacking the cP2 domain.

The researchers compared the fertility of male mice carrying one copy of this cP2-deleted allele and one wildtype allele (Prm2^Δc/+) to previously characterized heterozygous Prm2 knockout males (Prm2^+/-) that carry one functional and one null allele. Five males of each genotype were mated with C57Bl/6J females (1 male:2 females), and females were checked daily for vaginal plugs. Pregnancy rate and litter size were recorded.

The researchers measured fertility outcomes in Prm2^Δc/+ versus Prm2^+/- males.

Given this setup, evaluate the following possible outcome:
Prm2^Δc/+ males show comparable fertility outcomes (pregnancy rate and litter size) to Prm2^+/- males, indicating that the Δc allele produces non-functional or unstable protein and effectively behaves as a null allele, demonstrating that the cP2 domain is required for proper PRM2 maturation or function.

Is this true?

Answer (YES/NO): NO